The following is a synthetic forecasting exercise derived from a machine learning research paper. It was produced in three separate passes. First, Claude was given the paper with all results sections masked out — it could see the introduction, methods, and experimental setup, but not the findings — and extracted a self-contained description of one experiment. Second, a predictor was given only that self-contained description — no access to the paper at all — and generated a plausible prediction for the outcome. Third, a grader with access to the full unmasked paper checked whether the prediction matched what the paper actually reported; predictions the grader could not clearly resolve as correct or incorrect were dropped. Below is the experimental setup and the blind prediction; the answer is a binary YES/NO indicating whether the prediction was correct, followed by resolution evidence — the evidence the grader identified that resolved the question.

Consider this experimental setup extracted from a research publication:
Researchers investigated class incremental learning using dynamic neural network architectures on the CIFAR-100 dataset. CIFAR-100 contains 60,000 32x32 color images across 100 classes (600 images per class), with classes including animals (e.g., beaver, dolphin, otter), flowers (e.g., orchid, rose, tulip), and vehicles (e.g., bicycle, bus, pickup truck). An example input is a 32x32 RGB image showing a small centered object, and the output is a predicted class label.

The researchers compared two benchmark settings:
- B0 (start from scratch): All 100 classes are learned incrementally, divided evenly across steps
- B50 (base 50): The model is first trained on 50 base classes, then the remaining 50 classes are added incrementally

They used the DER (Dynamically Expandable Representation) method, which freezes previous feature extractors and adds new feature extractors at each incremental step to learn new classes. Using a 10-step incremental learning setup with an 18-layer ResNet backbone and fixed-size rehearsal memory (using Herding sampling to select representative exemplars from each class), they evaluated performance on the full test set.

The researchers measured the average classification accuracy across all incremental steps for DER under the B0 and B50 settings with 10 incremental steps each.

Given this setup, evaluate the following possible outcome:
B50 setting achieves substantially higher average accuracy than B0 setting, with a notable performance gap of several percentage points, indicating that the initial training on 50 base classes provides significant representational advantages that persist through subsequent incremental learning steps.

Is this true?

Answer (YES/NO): NO